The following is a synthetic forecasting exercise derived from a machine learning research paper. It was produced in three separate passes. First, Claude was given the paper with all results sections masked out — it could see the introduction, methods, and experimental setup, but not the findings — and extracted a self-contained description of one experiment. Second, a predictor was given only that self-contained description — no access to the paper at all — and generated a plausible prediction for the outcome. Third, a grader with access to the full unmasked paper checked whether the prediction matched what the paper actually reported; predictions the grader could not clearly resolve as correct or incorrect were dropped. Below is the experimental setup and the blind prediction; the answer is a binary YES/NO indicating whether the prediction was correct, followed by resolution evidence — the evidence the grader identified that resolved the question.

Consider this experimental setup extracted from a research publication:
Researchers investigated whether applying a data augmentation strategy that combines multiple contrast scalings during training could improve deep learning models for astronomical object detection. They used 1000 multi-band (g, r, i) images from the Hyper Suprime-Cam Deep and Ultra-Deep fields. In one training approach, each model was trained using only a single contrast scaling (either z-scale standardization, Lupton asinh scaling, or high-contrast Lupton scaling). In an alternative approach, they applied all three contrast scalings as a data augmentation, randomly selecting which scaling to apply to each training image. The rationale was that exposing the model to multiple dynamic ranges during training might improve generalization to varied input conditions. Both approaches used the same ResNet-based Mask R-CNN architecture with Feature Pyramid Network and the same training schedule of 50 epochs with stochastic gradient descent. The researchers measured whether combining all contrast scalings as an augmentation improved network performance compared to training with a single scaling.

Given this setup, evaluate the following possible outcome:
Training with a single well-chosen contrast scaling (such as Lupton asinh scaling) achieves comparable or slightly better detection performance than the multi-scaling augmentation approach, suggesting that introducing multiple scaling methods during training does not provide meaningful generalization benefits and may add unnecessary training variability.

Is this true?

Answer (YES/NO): YES